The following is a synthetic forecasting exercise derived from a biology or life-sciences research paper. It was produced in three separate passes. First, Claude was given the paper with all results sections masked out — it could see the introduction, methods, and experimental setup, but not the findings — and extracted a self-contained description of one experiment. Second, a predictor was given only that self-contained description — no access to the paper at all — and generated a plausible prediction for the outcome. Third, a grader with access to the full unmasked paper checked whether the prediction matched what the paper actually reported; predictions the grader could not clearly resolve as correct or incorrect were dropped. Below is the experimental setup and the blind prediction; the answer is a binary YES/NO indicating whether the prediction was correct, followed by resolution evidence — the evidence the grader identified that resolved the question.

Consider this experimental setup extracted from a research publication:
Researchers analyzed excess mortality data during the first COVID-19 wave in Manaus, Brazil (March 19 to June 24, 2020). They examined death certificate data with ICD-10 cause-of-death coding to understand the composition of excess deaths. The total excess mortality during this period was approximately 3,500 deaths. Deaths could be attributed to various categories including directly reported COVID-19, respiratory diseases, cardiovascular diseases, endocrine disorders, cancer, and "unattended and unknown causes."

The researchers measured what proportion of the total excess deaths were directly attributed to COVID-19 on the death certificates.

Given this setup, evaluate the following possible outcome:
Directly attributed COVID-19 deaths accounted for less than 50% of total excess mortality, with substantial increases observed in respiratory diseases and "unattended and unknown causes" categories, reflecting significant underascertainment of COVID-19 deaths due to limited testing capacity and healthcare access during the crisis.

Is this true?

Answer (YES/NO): NO